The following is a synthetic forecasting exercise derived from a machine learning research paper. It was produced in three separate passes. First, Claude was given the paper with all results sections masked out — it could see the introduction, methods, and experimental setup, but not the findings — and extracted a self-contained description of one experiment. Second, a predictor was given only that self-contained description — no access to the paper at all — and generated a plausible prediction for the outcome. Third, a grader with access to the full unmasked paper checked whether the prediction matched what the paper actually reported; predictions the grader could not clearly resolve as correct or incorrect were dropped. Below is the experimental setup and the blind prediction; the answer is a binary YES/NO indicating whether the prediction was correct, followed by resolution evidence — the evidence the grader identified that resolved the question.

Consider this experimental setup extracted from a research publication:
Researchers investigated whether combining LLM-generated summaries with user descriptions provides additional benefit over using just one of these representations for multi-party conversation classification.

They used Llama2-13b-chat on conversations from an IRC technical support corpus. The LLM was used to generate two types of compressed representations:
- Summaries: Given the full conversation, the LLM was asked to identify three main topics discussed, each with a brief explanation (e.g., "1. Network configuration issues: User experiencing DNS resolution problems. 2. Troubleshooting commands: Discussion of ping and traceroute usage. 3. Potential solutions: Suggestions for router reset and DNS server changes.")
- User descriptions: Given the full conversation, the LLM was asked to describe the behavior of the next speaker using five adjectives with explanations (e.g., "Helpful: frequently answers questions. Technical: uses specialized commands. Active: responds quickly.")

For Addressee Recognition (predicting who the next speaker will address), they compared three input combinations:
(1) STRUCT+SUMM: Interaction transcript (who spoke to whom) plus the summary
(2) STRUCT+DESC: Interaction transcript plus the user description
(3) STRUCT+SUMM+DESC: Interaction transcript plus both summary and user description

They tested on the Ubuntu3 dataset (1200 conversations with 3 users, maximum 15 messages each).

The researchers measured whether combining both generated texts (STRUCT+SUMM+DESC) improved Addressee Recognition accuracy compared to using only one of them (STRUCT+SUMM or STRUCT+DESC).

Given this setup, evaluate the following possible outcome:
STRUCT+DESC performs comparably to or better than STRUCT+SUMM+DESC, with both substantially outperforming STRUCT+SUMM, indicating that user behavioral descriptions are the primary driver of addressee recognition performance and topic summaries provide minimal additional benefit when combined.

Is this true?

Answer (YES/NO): NO